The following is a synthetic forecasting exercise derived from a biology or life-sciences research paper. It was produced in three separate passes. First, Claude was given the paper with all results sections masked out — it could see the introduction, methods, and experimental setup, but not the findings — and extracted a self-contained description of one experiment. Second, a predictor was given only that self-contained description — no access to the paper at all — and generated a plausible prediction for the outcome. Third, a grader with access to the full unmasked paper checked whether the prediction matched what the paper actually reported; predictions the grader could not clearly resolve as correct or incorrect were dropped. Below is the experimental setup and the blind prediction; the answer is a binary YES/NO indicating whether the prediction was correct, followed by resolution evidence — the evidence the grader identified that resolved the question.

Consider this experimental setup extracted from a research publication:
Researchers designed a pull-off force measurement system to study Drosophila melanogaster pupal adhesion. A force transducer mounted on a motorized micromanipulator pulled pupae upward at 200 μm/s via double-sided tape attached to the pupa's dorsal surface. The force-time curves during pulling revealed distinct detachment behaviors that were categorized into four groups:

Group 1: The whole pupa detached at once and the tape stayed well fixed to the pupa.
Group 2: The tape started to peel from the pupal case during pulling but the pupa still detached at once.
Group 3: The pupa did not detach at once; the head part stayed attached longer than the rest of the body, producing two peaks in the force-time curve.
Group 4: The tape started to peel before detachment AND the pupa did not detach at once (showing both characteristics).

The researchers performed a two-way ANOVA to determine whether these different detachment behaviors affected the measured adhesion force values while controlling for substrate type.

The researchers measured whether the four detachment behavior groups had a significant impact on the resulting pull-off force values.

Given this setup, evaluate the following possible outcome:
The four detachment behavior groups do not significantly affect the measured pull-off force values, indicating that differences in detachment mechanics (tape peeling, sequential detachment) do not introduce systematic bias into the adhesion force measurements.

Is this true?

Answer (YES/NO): YES